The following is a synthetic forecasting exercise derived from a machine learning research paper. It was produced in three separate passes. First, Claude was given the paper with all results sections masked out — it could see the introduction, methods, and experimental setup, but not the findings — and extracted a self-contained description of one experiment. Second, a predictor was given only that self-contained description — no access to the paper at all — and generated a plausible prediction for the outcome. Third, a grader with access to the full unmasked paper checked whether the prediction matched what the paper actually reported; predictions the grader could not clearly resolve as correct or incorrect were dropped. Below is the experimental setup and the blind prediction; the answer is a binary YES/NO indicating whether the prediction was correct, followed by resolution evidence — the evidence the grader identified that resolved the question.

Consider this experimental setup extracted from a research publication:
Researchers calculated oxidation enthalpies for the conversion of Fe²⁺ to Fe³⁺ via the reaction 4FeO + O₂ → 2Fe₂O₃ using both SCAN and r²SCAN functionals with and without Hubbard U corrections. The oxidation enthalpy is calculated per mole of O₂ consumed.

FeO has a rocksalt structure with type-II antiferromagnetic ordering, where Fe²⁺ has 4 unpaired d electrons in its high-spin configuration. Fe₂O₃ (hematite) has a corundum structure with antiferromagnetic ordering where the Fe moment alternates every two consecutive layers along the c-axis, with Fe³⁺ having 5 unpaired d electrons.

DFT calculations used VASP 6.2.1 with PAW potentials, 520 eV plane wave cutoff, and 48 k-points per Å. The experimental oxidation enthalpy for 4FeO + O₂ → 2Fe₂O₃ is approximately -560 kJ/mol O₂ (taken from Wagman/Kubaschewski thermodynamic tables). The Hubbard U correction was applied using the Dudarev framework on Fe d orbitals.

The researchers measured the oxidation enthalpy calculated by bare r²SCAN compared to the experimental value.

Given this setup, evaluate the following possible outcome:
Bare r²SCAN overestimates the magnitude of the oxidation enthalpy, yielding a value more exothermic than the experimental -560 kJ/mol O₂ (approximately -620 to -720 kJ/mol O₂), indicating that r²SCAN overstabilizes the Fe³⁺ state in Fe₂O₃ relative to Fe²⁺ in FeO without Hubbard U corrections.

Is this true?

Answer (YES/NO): NO